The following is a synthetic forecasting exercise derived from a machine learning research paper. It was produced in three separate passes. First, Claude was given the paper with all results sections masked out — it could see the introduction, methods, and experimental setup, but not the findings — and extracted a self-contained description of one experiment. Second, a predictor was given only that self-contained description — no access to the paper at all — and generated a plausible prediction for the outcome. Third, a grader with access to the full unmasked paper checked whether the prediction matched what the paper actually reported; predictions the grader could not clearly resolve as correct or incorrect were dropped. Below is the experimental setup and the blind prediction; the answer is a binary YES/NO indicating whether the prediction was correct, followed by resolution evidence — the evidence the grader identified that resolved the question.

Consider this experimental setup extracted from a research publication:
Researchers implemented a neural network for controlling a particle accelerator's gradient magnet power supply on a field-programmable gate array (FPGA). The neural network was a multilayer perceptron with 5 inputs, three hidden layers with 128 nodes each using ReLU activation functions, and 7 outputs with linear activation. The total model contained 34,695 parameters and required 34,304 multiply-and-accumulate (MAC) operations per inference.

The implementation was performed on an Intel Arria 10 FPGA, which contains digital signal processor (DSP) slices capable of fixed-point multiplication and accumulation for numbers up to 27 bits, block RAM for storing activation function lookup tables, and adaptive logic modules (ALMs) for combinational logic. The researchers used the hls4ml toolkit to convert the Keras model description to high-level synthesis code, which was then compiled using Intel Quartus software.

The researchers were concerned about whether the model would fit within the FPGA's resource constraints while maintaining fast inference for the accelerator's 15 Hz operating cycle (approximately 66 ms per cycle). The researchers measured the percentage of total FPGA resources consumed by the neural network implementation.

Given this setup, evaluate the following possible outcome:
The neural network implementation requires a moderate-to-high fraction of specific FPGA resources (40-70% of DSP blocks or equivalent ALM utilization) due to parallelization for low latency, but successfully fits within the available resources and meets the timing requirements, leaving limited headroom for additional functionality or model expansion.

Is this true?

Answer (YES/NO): NO